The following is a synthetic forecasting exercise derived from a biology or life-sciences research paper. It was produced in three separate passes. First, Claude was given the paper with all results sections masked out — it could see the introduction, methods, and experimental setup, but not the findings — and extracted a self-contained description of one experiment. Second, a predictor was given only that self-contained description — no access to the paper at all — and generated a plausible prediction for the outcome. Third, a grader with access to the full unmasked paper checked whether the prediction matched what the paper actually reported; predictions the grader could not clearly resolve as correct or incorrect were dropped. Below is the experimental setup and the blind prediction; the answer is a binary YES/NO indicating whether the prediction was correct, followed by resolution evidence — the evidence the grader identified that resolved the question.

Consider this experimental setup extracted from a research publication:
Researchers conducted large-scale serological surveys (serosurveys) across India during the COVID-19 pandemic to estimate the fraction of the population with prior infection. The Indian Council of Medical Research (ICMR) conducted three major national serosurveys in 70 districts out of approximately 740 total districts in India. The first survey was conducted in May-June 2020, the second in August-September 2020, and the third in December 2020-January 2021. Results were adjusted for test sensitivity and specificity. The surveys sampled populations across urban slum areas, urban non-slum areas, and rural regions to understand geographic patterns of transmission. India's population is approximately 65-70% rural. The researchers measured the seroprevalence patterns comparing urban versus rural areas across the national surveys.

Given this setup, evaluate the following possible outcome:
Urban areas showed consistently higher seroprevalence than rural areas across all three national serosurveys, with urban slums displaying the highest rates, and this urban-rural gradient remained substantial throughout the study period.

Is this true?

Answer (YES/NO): YES